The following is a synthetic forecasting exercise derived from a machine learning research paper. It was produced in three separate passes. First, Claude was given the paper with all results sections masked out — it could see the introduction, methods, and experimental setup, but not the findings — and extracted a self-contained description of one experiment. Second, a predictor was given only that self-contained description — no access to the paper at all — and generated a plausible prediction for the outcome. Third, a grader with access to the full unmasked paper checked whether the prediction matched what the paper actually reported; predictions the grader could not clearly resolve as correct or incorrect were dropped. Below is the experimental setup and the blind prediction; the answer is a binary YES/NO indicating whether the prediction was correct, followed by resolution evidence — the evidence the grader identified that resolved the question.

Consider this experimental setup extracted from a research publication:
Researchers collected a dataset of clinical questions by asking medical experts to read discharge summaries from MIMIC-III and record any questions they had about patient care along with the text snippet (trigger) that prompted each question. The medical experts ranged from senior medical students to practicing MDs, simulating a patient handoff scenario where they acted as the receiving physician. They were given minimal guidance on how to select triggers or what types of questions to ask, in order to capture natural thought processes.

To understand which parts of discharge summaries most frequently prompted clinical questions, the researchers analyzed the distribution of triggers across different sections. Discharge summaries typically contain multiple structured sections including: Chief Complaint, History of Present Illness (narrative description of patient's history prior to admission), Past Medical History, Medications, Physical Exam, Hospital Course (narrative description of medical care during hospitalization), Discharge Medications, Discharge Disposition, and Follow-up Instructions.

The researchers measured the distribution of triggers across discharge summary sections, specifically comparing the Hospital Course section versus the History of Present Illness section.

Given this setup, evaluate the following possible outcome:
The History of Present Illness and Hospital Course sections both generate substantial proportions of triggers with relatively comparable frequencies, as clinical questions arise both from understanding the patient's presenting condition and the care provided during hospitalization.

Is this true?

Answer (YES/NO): NO